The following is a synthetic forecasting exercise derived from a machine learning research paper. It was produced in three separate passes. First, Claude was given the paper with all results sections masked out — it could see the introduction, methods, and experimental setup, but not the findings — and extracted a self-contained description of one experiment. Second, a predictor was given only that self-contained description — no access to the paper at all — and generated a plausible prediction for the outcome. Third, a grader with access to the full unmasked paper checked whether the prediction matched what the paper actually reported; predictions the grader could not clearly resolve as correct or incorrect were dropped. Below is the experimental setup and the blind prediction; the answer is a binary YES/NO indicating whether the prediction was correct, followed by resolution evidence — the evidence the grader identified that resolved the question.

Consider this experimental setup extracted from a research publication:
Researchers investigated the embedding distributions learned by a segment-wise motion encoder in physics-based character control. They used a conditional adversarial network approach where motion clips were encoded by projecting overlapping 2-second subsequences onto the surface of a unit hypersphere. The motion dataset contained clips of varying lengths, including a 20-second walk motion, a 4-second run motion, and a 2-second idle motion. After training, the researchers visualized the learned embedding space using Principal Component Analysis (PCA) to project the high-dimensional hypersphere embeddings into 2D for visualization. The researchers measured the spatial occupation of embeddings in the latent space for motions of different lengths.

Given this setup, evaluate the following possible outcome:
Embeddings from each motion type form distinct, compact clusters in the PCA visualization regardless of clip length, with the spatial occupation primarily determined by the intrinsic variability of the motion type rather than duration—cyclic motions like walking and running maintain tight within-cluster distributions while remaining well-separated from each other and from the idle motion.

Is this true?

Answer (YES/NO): NO